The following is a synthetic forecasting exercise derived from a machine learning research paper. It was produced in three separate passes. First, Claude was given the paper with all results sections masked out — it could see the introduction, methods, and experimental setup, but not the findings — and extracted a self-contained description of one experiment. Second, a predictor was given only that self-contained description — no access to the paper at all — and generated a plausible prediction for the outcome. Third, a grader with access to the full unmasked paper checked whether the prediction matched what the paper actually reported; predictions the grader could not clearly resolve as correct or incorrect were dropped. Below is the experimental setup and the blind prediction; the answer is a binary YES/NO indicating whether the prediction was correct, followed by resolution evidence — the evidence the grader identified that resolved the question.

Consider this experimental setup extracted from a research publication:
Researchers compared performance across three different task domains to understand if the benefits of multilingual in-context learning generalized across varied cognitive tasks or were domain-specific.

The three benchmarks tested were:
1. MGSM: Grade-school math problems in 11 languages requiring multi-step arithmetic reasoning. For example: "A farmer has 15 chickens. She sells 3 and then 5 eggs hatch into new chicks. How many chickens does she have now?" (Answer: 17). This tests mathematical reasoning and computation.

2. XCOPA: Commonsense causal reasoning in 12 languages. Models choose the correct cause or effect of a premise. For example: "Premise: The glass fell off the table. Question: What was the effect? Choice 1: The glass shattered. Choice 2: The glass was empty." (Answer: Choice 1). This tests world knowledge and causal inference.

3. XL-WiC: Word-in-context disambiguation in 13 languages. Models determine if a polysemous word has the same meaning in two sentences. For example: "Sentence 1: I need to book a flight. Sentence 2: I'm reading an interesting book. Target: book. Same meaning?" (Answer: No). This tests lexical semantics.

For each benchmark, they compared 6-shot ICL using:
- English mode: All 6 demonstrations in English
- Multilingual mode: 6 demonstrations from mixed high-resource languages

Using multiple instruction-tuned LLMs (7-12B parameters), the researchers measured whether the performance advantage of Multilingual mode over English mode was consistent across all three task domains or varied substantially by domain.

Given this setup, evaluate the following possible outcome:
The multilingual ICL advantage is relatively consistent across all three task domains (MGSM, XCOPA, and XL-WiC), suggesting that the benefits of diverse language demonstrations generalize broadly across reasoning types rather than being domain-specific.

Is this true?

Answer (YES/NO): YES